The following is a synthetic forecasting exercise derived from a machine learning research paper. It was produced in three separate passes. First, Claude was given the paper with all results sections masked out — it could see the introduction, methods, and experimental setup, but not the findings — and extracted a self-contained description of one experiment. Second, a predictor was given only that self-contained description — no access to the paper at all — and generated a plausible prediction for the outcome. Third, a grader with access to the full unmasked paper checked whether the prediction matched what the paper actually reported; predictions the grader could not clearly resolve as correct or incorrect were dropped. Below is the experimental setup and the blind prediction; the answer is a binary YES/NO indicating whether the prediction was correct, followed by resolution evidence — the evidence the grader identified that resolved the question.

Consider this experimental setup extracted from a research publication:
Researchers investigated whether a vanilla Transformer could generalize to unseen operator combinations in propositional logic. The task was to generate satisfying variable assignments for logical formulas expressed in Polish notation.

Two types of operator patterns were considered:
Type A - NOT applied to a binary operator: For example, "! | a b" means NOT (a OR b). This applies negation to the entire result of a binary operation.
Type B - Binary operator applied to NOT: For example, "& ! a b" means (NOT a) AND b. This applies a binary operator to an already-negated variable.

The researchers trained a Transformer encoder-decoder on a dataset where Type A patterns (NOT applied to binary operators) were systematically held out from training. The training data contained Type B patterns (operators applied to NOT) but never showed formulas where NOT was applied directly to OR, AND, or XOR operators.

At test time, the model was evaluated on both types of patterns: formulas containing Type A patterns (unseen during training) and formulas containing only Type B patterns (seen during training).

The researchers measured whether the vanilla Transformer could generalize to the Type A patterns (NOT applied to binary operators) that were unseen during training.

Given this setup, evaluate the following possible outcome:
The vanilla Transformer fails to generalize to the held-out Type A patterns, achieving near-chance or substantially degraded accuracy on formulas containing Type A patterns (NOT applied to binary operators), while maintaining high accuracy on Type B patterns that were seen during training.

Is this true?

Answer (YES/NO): YES